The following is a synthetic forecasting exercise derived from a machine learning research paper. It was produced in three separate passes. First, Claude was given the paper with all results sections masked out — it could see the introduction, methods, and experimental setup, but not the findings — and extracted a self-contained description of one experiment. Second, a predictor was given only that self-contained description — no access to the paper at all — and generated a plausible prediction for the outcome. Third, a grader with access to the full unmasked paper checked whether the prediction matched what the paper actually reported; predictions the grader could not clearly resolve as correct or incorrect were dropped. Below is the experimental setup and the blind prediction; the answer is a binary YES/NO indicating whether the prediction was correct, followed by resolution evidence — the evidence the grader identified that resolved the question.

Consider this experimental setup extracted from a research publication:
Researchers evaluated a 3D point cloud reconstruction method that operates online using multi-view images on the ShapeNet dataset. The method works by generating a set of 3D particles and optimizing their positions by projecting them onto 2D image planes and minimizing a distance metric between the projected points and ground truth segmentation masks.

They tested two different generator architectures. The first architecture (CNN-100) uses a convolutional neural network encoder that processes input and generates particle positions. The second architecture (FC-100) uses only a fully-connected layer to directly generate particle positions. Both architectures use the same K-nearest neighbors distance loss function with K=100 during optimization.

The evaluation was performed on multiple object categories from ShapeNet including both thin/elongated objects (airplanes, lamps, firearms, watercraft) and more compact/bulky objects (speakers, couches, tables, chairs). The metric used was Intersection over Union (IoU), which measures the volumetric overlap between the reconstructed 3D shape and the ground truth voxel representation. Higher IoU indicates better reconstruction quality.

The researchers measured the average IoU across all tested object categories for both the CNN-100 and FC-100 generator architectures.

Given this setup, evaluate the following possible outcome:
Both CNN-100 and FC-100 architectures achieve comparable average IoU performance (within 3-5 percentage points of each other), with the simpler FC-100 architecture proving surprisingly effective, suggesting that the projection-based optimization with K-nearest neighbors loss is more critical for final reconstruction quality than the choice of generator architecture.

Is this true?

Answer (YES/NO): YES